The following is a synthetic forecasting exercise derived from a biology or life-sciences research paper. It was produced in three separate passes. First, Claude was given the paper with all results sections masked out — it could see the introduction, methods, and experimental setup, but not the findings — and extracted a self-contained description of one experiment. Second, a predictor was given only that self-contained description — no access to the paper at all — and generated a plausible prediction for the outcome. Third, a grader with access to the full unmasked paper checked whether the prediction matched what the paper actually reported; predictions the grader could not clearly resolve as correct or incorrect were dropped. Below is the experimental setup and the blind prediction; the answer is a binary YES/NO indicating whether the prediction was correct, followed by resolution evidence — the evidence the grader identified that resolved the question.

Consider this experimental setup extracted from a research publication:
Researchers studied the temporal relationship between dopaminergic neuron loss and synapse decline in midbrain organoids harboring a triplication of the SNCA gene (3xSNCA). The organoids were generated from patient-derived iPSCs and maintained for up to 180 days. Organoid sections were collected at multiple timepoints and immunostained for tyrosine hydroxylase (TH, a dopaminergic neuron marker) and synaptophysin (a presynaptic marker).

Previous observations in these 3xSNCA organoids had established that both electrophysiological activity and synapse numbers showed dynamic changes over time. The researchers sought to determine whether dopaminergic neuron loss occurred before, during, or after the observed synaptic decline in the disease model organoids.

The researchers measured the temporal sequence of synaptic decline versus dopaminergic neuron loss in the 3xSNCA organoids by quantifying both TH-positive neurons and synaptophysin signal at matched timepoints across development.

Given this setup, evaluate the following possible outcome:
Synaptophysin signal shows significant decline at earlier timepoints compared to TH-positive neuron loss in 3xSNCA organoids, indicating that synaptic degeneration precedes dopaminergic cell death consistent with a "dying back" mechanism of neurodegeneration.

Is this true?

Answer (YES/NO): YES